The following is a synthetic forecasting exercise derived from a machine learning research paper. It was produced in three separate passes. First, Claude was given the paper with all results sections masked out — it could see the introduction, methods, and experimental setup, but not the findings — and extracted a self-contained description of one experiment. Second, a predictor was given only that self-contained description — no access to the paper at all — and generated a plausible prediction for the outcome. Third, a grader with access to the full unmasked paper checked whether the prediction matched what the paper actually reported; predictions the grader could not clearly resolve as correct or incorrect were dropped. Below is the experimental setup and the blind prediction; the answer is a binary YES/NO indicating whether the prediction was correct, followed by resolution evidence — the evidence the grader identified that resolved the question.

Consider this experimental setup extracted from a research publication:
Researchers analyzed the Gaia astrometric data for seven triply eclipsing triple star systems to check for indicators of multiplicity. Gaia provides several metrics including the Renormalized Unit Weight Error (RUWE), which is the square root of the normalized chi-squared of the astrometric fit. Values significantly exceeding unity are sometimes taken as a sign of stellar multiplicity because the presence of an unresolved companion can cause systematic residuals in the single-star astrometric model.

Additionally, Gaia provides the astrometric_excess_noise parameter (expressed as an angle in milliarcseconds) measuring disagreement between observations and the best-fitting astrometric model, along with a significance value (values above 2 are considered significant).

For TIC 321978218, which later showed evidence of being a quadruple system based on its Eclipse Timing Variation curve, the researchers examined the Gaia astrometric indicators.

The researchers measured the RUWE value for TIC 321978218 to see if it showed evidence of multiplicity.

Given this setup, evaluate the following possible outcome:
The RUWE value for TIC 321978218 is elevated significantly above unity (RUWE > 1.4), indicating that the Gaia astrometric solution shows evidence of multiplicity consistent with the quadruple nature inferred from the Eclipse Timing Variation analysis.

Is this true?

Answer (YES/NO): YES